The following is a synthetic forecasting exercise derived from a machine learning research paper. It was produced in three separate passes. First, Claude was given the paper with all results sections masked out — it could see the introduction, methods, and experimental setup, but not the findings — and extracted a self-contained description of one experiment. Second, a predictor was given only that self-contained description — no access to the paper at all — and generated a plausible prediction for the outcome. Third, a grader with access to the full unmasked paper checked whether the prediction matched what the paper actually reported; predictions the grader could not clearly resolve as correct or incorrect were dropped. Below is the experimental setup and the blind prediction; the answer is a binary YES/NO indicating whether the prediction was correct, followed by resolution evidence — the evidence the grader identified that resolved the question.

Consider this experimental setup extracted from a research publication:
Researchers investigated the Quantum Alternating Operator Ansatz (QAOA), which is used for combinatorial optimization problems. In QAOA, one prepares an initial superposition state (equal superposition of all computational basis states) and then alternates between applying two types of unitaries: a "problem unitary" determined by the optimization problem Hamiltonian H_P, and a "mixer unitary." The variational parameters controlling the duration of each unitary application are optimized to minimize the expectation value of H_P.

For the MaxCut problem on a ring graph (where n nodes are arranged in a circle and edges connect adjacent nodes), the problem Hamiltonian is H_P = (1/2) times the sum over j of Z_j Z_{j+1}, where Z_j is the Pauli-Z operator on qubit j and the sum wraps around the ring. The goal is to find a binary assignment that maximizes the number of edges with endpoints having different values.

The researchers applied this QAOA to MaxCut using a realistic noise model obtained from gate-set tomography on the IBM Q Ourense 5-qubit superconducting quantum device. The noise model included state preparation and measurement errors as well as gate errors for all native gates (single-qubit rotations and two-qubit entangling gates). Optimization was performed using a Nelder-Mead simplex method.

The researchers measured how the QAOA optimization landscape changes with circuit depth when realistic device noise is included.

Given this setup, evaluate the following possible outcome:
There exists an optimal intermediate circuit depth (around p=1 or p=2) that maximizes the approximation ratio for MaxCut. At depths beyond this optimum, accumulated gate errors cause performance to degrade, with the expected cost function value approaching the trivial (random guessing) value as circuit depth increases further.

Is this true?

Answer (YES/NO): NO